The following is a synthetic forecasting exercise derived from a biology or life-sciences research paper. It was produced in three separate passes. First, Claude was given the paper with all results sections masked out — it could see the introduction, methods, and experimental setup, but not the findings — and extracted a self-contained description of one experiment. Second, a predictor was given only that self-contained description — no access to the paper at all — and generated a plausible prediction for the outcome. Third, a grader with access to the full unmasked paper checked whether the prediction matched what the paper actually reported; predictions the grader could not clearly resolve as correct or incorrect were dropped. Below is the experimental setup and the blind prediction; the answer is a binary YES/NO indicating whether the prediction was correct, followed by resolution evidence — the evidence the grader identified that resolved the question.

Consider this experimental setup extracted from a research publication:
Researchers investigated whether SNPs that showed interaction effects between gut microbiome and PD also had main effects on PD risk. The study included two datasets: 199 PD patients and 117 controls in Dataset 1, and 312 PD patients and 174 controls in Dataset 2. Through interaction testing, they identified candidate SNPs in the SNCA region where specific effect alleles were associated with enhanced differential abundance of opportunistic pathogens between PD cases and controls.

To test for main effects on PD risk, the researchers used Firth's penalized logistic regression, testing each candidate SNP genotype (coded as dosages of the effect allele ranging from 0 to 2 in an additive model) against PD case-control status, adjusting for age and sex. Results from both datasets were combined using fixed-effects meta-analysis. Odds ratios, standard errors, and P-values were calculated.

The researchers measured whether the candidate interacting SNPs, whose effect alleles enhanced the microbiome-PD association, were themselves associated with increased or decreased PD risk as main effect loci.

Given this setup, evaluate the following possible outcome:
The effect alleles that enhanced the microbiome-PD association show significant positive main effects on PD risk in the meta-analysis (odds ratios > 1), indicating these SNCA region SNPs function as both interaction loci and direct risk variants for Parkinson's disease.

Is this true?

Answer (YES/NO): NO